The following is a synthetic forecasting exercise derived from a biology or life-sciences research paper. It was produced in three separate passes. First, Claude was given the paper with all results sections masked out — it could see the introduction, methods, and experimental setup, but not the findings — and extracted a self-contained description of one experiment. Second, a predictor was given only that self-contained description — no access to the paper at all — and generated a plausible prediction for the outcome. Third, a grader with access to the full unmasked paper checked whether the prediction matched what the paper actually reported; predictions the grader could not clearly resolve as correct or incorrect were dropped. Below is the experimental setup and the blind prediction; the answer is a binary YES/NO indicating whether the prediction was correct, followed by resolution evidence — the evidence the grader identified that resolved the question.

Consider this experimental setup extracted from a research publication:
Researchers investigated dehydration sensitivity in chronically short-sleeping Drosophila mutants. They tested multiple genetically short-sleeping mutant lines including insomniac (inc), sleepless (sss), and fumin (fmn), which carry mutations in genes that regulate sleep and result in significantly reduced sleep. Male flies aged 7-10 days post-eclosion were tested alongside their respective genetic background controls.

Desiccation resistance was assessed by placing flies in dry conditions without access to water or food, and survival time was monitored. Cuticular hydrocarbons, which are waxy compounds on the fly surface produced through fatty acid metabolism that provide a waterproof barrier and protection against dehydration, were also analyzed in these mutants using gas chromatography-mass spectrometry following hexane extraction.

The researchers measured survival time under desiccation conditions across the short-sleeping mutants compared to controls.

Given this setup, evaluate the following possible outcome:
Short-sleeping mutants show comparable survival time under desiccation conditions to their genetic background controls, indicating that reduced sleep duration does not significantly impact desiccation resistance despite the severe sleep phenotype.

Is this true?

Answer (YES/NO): NO